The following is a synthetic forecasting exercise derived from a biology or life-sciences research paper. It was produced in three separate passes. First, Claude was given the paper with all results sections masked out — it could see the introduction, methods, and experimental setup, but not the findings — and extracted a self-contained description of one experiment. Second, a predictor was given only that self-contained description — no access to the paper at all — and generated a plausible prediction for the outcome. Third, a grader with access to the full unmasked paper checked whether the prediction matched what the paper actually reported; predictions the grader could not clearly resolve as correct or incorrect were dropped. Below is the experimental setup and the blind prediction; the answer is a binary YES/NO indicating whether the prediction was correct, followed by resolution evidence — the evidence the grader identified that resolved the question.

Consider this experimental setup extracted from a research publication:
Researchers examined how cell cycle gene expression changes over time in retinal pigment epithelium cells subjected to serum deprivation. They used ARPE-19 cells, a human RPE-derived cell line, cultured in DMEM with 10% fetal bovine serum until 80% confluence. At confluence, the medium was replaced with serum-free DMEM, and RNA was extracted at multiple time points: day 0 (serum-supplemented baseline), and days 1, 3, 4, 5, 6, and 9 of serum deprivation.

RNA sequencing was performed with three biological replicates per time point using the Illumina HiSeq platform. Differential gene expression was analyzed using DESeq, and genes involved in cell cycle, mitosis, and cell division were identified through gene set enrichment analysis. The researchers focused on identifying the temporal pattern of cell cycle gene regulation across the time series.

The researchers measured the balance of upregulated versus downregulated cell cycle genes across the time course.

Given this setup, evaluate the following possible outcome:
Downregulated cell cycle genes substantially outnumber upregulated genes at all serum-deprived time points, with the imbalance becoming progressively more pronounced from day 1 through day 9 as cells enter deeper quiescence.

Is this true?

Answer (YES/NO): NO